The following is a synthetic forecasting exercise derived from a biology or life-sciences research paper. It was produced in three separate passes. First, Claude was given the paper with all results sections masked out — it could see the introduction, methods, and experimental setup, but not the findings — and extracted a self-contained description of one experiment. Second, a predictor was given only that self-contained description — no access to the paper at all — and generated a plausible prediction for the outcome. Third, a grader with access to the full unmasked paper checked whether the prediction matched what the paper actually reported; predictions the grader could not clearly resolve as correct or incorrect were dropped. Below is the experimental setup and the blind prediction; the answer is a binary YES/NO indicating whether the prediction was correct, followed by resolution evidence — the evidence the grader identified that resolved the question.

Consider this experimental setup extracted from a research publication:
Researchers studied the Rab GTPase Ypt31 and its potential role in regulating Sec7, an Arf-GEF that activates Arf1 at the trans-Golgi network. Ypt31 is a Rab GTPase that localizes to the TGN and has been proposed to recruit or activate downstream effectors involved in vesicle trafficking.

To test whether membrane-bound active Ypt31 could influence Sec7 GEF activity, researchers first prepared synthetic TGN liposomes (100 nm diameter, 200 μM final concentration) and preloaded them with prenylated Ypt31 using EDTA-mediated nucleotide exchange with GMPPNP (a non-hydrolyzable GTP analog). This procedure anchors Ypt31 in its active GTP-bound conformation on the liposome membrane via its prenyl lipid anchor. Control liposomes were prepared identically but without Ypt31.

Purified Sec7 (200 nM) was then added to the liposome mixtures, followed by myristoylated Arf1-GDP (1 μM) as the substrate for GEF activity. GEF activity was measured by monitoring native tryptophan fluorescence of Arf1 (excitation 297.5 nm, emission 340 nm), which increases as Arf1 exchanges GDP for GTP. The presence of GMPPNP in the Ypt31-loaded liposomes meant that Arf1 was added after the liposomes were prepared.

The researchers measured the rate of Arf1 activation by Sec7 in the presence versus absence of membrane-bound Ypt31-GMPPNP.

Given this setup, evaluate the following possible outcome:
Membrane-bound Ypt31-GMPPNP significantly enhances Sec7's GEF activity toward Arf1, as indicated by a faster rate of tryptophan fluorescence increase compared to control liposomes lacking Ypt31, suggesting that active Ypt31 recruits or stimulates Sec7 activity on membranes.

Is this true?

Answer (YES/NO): YES